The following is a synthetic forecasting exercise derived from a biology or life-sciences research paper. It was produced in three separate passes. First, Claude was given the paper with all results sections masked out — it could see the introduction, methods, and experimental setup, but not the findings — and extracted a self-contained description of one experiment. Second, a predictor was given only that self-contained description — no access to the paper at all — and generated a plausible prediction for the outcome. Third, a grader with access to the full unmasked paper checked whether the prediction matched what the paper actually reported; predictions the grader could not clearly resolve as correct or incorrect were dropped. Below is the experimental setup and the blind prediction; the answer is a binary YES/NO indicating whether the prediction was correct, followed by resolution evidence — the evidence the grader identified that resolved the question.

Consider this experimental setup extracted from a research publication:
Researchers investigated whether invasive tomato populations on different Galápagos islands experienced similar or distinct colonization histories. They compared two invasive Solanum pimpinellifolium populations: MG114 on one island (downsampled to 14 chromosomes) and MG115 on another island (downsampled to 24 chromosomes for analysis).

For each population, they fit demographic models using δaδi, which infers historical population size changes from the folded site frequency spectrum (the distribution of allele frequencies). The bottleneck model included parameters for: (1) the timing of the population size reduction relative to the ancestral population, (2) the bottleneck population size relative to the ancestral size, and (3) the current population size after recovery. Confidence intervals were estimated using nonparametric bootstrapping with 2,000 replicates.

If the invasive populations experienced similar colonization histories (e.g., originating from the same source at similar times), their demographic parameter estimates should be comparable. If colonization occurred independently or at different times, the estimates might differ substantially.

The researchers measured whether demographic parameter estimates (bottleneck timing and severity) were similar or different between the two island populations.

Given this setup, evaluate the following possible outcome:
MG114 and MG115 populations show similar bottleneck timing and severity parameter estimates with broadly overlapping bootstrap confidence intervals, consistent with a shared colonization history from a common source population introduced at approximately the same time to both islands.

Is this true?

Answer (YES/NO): NO